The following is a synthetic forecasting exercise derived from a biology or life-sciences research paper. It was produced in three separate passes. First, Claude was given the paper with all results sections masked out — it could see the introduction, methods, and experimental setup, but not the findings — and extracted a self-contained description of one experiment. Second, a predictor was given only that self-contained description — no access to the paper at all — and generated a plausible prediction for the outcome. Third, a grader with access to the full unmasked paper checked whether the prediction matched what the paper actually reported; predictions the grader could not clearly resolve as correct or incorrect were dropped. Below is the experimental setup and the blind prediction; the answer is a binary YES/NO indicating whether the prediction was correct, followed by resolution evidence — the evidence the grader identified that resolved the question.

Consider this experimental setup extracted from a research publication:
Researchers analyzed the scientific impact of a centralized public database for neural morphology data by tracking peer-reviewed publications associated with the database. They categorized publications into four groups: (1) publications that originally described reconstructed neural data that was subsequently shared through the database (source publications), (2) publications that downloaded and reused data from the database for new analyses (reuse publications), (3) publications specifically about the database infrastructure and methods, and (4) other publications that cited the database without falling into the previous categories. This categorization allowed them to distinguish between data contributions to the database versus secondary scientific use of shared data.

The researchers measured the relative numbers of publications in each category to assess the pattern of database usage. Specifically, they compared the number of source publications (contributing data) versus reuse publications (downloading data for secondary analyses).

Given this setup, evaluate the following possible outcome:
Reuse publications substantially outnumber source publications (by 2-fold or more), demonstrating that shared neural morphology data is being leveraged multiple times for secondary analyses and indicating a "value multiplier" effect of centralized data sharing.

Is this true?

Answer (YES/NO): NO